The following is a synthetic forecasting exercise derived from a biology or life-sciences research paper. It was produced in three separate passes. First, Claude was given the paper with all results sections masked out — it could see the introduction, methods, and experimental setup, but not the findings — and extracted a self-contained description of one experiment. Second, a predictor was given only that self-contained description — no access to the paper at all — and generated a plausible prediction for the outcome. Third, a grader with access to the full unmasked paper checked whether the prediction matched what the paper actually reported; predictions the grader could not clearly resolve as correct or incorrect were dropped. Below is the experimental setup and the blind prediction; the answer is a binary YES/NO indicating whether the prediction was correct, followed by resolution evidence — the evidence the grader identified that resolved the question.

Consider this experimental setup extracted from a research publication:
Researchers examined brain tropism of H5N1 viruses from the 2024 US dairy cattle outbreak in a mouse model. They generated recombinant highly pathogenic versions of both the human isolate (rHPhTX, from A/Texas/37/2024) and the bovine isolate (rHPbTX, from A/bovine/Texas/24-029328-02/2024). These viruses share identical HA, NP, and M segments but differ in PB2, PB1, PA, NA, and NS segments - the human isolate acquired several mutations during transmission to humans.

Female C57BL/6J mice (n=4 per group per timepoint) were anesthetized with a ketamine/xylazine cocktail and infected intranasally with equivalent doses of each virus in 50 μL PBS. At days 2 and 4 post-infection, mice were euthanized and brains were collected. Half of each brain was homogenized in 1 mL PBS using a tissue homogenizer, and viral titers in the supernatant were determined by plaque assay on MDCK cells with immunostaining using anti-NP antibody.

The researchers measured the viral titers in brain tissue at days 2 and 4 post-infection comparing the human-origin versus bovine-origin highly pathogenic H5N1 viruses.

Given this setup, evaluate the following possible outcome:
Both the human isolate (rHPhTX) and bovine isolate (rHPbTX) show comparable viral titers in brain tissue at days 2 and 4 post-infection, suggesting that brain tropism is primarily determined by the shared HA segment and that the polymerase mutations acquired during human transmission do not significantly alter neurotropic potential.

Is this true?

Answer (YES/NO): NO